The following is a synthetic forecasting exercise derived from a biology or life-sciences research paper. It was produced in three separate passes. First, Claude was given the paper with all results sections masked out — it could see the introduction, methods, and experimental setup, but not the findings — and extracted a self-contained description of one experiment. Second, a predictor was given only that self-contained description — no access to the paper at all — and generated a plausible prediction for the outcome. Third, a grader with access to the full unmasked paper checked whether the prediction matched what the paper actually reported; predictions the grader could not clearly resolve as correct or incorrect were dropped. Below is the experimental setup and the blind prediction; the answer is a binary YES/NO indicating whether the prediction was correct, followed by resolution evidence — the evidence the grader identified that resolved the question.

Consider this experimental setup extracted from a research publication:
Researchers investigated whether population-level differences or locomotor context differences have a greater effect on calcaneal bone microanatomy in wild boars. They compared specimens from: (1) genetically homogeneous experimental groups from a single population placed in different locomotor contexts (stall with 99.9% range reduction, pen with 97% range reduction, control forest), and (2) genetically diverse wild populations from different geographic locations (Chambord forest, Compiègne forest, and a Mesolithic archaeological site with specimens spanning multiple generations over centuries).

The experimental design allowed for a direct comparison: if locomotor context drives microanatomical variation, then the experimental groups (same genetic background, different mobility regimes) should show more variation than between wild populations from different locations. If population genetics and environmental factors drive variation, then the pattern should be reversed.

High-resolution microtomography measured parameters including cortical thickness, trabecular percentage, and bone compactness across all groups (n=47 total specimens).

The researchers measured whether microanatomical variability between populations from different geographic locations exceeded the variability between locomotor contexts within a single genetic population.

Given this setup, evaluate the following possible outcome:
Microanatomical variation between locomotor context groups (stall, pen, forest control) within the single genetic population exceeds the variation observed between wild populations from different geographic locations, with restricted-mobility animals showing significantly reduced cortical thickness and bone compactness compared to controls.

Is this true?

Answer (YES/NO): NO